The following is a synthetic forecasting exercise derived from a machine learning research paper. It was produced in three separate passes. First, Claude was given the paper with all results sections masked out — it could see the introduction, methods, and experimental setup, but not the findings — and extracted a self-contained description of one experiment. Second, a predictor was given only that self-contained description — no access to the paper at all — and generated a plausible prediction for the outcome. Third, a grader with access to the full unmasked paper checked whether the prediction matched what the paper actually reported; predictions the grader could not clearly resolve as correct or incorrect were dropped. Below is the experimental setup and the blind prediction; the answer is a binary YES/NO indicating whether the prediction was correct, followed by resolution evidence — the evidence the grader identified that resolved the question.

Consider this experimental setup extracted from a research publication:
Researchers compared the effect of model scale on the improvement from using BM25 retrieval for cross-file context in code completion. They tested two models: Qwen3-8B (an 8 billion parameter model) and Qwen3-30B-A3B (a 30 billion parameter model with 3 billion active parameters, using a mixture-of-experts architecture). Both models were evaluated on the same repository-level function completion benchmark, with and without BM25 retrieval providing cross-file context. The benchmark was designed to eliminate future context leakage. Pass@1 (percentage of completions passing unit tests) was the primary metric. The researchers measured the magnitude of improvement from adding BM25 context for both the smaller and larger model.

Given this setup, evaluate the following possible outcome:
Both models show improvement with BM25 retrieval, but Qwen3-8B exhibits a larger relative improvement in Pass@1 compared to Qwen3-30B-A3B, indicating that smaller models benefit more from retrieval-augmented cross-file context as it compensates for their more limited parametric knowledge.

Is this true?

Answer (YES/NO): YES